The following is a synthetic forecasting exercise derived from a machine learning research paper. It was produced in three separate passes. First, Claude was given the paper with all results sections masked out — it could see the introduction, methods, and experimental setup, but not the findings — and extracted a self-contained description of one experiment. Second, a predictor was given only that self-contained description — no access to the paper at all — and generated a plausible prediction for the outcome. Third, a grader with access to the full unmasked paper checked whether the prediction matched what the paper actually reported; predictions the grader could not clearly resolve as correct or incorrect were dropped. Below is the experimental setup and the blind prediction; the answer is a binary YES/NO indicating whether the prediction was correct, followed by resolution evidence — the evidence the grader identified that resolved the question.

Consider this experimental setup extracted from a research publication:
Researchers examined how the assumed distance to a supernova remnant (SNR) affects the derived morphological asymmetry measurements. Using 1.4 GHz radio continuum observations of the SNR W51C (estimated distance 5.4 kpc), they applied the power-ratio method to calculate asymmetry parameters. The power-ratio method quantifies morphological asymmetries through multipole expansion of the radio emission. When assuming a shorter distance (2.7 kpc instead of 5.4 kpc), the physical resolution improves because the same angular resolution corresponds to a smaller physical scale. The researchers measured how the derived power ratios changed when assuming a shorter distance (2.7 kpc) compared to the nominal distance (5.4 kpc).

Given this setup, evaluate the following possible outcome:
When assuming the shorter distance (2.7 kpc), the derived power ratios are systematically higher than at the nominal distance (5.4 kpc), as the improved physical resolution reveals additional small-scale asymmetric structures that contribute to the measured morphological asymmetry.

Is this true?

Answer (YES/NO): YES